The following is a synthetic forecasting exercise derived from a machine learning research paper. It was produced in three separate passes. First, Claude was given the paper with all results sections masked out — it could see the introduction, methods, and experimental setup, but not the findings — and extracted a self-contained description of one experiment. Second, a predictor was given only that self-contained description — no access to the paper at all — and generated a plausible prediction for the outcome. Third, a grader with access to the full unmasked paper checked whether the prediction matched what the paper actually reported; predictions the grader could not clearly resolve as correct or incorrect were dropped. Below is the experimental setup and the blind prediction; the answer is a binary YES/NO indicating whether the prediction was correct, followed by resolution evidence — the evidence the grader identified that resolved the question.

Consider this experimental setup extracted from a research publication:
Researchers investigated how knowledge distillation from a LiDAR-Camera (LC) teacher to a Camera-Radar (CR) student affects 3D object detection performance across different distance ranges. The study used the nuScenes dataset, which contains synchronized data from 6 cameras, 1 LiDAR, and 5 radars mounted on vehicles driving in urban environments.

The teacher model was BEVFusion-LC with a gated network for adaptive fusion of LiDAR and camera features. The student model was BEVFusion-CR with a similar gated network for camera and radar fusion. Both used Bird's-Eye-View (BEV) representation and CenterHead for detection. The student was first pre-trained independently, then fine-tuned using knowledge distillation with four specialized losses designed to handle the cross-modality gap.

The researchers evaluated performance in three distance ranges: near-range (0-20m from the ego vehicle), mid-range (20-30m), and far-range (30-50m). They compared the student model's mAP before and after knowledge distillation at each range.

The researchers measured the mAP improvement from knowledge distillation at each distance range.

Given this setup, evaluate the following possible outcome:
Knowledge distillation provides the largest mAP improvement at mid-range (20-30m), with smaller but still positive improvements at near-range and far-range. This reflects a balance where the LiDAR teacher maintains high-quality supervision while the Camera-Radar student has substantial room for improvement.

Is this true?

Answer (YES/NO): NO